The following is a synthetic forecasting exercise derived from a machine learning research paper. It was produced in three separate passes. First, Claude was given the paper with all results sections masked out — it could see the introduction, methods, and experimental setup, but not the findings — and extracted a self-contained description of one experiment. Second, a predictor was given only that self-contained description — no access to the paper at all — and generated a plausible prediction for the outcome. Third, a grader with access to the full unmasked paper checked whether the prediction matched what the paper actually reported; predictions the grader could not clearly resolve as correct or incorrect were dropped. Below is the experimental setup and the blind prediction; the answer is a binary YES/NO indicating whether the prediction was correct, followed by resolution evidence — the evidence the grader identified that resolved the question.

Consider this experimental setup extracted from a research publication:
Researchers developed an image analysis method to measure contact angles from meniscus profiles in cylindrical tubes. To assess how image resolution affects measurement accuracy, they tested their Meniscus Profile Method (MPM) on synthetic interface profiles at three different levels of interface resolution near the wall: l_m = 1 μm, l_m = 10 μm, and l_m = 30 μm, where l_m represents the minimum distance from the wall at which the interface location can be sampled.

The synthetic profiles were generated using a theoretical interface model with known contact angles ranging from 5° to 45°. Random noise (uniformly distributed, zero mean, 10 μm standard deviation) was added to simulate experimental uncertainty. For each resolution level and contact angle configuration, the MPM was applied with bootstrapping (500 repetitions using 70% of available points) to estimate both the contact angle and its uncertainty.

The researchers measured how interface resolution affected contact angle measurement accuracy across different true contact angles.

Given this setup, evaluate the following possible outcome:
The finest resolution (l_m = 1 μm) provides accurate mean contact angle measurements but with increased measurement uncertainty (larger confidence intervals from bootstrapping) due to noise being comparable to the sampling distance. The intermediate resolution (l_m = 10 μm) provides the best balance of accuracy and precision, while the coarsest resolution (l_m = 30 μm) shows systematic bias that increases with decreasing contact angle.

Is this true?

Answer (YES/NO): NO